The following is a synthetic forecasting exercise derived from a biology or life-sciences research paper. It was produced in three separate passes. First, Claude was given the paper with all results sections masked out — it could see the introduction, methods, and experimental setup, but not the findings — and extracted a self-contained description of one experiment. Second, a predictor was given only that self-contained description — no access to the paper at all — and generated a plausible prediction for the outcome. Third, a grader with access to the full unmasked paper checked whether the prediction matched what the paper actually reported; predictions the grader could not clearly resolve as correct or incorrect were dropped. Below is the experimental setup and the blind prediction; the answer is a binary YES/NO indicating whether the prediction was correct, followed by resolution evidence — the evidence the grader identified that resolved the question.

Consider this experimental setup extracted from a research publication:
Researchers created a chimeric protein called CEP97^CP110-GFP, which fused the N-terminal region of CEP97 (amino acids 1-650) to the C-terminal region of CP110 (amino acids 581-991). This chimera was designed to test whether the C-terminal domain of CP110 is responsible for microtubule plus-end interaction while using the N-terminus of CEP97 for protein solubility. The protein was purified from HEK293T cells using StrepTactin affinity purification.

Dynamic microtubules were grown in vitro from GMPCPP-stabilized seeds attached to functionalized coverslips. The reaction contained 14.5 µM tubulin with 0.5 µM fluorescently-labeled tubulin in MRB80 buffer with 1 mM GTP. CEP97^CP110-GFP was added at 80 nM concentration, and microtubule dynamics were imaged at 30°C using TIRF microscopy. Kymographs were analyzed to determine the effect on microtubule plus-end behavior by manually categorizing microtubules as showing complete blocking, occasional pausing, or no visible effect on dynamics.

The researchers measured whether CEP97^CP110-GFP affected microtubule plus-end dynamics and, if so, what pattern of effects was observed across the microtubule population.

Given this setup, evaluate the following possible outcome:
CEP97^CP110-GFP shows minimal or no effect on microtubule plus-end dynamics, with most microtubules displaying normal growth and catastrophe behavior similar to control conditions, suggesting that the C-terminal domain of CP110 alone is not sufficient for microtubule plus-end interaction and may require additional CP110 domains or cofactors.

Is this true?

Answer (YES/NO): NO